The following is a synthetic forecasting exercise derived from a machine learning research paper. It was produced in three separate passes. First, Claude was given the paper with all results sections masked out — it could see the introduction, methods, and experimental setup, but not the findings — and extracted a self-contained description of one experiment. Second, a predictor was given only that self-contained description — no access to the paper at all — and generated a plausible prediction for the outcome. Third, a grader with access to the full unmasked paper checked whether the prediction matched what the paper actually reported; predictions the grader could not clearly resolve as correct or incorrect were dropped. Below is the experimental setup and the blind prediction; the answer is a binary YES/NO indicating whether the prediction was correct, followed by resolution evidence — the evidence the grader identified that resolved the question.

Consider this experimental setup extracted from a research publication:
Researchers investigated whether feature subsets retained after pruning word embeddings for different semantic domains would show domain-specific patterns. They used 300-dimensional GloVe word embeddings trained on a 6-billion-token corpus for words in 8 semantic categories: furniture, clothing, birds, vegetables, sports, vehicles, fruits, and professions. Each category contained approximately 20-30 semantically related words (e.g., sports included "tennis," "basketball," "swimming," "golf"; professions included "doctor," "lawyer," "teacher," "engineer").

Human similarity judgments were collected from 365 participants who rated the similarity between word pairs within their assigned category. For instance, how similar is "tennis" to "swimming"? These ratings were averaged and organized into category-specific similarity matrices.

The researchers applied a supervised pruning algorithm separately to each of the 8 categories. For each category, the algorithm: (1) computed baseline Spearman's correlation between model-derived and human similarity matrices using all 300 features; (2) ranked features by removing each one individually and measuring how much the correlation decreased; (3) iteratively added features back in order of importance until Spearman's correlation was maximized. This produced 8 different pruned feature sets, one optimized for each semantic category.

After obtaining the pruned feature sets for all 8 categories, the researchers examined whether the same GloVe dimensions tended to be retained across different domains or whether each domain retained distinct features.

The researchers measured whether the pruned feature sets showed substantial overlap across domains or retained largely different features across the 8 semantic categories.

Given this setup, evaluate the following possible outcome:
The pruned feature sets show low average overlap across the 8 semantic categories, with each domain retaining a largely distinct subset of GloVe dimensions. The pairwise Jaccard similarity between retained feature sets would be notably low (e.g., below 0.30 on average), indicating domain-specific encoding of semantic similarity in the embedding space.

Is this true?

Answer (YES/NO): YES